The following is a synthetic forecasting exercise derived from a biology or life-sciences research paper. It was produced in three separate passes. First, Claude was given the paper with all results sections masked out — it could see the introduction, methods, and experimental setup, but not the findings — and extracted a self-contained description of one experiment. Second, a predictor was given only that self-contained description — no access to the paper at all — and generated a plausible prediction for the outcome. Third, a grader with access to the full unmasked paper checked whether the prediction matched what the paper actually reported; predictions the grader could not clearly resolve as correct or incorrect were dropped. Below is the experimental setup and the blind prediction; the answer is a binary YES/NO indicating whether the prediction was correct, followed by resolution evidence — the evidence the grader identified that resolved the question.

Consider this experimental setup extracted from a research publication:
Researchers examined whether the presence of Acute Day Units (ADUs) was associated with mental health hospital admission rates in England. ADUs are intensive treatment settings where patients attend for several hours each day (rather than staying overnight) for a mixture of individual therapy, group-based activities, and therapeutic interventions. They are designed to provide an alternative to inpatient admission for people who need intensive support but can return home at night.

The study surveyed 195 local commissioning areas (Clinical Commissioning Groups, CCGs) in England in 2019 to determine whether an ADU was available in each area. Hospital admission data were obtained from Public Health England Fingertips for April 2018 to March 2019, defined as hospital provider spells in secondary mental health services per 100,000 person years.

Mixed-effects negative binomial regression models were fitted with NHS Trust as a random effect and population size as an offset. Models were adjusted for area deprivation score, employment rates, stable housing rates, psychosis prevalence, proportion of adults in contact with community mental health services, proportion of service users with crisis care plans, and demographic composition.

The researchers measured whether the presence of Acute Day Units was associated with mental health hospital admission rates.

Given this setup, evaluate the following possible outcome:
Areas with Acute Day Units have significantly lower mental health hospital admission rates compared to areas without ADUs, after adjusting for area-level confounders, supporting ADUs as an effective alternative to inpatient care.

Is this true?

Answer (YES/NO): NO